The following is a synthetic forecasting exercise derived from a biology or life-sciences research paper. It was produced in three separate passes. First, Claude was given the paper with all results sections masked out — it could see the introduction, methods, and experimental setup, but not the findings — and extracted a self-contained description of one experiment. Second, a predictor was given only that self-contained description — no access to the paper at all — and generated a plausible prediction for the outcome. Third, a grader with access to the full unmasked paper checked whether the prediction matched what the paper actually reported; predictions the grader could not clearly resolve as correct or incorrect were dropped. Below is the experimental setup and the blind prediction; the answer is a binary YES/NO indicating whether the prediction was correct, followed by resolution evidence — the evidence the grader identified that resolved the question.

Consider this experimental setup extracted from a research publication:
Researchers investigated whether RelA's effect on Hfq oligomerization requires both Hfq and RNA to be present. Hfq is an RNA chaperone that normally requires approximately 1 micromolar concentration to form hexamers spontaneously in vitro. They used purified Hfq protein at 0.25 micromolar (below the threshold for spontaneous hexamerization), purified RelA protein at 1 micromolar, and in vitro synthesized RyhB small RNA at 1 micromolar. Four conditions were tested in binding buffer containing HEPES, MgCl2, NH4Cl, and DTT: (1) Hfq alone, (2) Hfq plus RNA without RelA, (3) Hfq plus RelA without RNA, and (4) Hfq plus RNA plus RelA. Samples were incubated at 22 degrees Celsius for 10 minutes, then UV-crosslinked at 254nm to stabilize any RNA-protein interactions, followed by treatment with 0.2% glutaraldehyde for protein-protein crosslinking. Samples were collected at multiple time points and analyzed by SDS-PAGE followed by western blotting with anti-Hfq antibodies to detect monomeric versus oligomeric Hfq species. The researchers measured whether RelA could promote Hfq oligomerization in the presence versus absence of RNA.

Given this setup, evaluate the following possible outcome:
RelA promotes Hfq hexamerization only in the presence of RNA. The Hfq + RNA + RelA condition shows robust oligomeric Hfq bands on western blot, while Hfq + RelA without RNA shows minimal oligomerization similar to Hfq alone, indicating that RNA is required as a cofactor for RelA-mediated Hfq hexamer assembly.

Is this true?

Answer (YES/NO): YES